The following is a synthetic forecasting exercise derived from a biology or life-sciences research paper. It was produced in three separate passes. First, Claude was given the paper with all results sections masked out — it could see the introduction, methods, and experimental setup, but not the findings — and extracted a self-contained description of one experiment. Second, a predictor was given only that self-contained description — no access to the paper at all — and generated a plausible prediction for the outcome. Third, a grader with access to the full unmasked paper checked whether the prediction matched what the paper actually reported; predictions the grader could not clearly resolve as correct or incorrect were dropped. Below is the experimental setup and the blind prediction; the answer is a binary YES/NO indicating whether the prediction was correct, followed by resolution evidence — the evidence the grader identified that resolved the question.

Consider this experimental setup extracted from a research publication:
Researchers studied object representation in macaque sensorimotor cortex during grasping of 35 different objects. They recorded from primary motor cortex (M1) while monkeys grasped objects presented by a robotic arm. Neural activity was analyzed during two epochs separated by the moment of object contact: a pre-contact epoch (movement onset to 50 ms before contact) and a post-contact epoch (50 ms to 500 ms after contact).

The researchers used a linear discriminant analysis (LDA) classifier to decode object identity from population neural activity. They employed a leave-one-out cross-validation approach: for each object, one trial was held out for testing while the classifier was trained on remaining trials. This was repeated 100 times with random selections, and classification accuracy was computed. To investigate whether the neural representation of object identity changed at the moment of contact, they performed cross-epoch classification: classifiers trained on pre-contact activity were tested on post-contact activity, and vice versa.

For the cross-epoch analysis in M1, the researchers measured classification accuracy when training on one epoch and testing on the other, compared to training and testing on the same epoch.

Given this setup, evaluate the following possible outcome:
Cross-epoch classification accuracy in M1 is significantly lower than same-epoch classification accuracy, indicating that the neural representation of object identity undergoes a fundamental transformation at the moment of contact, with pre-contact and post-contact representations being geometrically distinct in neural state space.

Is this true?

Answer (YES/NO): YES